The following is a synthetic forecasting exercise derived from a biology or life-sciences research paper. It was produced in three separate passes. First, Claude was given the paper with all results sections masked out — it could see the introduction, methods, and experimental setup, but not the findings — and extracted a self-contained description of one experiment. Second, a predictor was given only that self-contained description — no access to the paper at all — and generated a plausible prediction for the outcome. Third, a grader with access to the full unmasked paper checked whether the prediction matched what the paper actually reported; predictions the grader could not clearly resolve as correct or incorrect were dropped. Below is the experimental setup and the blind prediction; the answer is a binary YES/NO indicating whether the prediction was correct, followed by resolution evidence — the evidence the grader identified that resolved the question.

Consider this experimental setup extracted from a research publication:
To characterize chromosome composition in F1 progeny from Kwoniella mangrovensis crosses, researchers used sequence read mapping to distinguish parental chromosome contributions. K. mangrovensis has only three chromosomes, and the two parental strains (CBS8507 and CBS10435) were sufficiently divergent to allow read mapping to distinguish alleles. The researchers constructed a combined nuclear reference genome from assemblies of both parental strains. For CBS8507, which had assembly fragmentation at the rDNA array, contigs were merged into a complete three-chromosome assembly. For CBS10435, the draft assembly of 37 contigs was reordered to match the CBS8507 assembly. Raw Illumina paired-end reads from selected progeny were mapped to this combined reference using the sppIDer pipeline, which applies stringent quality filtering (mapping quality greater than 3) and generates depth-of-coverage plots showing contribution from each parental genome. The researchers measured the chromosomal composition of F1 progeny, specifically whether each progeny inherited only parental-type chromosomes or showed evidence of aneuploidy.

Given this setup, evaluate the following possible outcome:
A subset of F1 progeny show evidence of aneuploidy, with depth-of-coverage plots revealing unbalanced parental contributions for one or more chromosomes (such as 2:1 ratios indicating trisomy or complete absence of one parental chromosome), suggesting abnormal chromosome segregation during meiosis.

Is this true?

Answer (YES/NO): YES